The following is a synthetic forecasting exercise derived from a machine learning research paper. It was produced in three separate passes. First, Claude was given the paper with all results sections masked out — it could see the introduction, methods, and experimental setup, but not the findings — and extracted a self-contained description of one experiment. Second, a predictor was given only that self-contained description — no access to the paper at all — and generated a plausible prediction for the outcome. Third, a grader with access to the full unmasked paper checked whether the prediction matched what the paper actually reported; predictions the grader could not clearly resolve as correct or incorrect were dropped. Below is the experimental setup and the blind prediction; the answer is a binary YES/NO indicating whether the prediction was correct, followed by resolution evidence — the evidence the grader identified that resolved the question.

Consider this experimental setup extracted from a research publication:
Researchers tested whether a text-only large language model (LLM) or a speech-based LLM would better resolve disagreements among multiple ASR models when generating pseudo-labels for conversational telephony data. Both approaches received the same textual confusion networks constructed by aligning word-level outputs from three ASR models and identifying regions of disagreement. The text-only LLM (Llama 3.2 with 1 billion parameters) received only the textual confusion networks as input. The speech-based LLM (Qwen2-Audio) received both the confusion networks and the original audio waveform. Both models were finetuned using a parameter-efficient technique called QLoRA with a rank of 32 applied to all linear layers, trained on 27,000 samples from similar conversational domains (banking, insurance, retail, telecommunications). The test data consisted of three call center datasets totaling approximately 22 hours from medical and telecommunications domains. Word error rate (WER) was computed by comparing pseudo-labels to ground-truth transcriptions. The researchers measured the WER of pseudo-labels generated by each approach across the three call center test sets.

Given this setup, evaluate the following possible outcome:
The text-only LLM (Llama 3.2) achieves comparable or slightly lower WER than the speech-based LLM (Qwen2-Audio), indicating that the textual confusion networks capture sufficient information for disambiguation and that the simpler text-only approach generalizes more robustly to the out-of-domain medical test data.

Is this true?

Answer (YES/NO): NO